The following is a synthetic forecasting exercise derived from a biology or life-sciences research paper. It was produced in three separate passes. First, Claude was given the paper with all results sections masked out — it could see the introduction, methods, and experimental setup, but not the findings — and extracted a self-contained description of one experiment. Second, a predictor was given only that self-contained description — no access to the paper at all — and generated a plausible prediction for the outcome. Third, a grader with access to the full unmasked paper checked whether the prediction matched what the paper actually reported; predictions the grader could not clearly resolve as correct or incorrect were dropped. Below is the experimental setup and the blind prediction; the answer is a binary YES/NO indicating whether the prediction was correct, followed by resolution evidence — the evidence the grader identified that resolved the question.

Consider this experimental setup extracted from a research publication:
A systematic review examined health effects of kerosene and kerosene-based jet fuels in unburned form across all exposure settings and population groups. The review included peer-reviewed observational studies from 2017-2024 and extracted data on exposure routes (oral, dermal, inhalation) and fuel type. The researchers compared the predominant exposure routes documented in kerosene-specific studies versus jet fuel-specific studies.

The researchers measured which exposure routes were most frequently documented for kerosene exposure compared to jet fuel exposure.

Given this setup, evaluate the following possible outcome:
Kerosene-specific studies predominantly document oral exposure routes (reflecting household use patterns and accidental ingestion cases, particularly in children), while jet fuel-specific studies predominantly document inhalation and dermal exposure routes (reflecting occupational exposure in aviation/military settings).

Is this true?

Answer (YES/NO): YES